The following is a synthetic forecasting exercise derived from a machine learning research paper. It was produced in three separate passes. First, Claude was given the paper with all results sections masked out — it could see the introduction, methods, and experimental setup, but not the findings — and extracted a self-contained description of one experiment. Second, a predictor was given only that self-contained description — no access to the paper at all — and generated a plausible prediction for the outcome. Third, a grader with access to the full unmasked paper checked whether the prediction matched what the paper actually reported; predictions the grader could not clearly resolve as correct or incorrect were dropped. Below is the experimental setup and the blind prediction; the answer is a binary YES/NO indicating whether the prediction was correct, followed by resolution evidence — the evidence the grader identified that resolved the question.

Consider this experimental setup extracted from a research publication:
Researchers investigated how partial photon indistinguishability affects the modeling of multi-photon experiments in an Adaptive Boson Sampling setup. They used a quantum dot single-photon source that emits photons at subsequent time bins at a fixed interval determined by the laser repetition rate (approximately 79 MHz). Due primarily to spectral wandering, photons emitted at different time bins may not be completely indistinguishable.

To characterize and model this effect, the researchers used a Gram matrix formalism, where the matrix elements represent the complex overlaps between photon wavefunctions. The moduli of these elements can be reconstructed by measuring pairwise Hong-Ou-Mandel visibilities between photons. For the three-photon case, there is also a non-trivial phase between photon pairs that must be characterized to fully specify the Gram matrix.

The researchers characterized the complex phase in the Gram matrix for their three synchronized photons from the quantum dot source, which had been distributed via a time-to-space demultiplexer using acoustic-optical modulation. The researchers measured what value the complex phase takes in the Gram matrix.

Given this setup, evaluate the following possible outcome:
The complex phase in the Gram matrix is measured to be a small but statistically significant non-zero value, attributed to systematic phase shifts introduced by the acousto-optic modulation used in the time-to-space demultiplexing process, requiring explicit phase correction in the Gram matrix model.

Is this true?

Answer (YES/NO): NO